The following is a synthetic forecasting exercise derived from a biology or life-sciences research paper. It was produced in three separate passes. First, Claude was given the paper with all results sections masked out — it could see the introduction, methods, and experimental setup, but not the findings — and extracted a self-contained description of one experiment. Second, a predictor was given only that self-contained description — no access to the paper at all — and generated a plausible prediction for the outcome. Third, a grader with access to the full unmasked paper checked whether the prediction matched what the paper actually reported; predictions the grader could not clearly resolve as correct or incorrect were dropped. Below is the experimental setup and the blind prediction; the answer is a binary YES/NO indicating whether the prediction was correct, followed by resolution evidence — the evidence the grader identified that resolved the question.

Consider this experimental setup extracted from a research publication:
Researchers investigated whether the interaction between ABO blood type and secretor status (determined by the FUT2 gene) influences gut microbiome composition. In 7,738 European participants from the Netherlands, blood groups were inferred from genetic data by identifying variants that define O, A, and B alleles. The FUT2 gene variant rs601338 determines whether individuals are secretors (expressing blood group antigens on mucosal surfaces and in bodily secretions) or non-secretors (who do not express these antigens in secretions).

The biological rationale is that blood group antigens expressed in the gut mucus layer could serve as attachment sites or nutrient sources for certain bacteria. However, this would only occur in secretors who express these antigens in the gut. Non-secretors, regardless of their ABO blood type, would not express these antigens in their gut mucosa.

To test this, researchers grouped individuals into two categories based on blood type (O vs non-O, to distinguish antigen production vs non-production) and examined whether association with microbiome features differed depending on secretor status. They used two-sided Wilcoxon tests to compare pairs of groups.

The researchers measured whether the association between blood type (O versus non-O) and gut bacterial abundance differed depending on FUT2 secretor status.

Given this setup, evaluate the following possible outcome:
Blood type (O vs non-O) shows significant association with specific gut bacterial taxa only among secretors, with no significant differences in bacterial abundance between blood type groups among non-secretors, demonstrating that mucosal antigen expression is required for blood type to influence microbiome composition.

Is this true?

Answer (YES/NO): YES